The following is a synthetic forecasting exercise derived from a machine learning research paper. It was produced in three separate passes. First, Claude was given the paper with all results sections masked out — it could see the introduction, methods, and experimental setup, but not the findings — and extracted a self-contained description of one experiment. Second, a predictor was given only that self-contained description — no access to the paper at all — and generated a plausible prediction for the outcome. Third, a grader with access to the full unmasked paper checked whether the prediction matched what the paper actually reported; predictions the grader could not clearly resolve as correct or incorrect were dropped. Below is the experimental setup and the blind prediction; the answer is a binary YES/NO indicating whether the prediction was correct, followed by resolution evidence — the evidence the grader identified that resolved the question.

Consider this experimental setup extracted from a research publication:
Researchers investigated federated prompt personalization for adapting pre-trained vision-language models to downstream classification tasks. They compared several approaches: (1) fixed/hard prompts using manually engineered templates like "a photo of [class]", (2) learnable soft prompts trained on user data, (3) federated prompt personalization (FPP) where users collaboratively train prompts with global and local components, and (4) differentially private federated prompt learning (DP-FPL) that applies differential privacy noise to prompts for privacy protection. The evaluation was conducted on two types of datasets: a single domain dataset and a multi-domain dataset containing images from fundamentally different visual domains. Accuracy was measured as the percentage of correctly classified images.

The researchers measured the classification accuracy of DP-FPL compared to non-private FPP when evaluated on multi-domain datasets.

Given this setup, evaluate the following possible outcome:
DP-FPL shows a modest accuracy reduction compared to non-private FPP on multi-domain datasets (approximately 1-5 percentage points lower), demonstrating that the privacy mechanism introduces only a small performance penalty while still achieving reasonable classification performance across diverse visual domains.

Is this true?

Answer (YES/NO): NO